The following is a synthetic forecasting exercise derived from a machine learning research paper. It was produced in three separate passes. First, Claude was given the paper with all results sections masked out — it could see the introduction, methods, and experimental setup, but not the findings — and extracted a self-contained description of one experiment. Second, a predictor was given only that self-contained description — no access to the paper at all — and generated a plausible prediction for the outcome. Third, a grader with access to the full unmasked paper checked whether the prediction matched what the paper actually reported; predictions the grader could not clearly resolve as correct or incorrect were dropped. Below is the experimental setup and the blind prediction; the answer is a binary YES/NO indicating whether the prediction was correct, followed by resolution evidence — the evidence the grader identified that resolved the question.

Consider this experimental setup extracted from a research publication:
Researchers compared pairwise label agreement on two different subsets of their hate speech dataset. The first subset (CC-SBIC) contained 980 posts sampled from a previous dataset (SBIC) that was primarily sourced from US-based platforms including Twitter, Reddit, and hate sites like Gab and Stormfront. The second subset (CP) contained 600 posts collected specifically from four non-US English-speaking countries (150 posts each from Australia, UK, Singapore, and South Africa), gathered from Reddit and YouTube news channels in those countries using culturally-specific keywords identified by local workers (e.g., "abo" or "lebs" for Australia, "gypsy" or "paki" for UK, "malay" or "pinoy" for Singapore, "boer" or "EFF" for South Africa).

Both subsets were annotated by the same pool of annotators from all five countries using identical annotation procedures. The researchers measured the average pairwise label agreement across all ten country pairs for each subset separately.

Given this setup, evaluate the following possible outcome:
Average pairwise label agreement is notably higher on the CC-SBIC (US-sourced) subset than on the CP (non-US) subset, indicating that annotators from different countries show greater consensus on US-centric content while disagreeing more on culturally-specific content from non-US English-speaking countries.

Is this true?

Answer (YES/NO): YES